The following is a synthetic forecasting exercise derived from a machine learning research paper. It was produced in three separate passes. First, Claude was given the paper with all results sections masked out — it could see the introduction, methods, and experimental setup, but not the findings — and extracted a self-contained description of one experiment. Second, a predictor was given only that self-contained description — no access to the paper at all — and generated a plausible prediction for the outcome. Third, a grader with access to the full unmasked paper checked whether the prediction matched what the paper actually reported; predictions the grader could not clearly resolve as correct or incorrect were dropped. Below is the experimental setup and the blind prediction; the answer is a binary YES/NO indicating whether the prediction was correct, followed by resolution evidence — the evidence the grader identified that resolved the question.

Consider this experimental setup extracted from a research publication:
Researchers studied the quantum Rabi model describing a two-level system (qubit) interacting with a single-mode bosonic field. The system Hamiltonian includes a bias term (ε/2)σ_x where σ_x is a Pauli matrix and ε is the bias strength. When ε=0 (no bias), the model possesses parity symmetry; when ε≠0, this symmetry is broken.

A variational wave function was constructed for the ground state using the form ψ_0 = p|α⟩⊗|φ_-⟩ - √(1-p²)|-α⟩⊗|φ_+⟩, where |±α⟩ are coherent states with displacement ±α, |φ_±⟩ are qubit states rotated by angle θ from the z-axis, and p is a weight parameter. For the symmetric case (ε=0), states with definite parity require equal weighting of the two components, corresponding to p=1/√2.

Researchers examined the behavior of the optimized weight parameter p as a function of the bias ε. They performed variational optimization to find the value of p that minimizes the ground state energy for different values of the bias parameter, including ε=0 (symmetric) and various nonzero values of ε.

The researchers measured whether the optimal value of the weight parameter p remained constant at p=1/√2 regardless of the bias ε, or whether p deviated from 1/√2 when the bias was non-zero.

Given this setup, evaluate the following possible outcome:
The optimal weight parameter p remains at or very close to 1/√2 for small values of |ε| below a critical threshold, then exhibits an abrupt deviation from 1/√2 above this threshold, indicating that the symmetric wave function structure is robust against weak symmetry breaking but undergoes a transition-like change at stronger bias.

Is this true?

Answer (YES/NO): NO